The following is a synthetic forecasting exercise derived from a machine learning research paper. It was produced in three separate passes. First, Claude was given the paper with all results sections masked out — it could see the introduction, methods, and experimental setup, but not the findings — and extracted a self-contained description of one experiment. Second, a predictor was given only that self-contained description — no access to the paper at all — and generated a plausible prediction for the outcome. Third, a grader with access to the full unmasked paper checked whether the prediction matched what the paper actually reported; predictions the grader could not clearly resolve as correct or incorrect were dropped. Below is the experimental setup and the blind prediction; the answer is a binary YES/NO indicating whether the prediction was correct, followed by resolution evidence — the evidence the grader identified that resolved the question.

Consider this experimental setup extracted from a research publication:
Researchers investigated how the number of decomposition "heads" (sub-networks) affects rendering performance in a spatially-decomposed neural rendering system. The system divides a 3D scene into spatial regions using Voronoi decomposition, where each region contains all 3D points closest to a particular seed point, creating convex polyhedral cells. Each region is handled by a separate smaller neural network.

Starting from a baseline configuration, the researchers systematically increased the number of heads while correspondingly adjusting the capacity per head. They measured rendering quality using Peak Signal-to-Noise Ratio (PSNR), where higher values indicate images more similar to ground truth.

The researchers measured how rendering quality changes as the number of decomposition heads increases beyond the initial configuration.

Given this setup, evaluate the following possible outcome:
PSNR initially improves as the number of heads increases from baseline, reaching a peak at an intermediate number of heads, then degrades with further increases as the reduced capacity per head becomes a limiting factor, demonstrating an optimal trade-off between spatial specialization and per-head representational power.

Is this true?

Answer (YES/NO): NO